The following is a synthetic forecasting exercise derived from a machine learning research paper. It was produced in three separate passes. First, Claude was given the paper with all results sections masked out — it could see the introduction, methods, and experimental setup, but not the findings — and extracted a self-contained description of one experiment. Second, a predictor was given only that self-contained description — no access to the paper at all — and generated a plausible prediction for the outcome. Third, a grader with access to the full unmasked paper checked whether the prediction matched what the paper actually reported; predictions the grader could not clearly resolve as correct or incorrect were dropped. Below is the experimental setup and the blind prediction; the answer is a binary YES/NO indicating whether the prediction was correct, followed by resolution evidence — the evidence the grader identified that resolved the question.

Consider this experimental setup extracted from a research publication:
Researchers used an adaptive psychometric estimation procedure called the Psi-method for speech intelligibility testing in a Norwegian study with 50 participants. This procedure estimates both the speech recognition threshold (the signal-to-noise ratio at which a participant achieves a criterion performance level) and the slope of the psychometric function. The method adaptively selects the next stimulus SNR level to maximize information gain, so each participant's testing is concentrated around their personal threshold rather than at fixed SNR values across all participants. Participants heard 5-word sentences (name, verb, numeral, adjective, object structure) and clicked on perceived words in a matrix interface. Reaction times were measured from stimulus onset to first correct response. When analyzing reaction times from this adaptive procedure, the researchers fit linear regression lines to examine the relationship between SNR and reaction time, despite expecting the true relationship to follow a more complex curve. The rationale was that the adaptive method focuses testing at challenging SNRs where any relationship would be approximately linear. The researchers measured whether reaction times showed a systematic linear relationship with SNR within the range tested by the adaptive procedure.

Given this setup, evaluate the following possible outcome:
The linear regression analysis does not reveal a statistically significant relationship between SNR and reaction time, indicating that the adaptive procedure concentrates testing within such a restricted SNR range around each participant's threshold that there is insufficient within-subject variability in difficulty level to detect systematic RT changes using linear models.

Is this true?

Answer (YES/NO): NO